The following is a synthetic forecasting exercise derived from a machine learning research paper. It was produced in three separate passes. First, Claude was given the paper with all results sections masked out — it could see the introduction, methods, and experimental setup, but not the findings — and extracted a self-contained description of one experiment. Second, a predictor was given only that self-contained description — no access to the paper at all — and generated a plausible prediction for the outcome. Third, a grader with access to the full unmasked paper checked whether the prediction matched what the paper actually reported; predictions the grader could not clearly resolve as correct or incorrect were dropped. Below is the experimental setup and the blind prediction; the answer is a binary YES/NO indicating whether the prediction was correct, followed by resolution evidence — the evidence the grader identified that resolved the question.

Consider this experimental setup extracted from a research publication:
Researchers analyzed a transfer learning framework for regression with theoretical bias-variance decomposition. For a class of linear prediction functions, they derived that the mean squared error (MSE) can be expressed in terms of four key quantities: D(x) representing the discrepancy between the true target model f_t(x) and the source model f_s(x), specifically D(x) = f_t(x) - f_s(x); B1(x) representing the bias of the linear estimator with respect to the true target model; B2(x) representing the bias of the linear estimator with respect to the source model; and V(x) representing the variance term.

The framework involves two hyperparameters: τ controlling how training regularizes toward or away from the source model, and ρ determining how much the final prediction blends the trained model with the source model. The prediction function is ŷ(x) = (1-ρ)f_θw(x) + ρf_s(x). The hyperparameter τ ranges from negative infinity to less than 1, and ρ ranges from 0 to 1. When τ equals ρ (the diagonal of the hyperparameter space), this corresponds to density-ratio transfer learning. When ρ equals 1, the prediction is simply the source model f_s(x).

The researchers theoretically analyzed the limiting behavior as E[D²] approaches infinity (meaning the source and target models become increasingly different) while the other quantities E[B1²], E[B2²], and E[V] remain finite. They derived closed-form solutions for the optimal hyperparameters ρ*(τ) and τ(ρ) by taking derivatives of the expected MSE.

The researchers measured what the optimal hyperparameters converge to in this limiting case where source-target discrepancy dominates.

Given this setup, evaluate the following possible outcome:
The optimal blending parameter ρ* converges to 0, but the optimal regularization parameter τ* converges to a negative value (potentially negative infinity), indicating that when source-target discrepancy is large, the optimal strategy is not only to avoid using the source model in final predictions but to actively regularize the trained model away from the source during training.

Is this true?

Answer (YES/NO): NO